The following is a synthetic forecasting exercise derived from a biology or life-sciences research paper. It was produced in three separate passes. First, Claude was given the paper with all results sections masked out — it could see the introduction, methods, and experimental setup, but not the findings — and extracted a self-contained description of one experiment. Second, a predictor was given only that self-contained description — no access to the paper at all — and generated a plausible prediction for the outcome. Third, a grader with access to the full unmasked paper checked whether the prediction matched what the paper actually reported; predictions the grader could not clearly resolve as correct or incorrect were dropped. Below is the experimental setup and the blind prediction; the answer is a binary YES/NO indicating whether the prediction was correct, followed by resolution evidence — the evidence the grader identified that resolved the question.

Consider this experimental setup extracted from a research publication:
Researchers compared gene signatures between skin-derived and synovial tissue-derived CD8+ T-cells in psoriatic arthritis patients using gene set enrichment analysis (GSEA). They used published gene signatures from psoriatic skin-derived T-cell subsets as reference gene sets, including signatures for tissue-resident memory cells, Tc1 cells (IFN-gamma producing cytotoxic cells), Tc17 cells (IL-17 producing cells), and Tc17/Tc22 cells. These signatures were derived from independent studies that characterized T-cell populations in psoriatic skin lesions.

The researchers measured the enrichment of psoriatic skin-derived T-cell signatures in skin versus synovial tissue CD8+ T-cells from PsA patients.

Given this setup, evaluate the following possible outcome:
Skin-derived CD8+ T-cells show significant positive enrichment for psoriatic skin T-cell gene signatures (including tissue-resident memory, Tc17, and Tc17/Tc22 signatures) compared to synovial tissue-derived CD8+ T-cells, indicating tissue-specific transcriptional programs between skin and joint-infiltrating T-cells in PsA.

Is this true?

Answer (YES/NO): YES